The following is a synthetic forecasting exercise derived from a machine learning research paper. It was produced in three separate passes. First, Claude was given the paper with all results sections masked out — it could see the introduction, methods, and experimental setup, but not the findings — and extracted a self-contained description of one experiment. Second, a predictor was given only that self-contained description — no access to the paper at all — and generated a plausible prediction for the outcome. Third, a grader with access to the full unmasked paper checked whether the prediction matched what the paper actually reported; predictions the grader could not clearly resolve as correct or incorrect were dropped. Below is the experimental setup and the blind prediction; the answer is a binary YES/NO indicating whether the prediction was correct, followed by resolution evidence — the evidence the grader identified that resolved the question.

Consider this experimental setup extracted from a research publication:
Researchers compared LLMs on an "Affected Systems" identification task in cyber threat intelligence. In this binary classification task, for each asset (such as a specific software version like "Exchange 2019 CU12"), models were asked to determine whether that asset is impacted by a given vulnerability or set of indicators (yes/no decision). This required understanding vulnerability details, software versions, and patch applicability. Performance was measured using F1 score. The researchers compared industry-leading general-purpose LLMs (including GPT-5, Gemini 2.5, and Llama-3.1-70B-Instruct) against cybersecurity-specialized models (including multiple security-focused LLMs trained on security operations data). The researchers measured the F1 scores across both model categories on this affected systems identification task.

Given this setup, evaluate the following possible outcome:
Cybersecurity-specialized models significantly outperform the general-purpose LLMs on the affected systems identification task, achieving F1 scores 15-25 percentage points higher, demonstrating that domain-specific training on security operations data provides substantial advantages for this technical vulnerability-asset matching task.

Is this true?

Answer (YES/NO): NO